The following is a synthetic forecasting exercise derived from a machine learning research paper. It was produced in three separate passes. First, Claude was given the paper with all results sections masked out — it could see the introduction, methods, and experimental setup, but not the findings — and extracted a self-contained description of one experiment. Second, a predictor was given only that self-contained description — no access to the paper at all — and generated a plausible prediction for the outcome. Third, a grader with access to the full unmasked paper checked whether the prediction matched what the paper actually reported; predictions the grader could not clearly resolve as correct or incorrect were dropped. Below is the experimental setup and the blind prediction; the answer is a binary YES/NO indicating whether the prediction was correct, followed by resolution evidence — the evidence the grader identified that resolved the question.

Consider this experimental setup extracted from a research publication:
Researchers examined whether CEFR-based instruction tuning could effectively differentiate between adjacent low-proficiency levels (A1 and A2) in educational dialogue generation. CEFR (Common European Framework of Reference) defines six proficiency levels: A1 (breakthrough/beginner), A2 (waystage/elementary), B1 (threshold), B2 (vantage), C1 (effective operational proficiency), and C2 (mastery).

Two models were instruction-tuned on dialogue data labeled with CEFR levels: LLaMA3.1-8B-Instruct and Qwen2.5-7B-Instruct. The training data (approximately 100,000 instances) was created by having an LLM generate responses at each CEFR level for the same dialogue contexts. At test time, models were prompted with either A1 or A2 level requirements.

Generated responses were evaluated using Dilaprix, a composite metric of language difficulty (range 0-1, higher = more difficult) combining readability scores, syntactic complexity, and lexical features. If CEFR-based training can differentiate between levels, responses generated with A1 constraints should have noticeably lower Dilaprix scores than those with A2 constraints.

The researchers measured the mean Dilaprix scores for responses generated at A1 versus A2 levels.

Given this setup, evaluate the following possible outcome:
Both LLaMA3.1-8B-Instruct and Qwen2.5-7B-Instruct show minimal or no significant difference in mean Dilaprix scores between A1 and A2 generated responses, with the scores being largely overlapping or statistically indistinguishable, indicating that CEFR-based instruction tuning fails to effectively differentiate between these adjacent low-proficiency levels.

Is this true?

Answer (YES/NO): YES